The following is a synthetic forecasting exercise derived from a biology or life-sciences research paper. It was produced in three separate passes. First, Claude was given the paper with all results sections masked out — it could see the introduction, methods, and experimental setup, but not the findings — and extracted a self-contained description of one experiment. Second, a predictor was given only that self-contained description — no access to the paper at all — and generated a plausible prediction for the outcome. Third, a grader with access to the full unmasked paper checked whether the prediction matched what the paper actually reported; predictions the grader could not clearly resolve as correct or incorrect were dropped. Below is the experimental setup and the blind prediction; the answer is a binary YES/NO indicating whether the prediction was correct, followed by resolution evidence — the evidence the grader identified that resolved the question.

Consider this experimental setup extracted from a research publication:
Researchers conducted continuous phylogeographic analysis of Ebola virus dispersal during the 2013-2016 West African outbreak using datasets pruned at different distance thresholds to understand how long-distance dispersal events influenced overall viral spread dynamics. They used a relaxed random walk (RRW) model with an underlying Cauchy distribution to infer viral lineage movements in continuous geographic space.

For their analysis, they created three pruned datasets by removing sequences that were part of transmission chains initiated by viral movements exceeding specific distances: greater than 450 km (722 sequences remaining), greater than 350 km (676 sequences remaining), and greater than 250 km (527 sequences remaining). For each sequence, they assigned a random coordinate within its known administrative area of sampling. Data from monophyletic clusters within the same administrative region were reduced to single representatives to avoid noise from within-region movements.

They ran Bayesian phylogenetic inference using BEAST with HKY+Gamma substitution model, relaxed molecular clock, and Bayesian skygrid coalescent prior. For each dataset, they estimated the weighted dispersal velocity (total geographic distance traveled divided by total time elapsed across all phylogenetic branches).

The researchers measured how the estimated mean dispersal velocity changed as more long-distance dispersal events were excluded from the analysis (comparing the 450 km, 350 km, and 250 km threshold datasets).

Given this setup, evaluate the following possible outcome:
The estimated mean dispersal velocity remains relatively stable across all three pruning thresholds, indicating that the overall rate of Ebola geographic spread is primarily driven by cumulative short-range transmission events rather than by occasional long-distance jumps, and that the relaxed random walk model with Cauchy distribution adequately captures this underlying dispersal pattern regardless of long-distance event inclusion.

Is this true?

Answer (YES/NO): YES